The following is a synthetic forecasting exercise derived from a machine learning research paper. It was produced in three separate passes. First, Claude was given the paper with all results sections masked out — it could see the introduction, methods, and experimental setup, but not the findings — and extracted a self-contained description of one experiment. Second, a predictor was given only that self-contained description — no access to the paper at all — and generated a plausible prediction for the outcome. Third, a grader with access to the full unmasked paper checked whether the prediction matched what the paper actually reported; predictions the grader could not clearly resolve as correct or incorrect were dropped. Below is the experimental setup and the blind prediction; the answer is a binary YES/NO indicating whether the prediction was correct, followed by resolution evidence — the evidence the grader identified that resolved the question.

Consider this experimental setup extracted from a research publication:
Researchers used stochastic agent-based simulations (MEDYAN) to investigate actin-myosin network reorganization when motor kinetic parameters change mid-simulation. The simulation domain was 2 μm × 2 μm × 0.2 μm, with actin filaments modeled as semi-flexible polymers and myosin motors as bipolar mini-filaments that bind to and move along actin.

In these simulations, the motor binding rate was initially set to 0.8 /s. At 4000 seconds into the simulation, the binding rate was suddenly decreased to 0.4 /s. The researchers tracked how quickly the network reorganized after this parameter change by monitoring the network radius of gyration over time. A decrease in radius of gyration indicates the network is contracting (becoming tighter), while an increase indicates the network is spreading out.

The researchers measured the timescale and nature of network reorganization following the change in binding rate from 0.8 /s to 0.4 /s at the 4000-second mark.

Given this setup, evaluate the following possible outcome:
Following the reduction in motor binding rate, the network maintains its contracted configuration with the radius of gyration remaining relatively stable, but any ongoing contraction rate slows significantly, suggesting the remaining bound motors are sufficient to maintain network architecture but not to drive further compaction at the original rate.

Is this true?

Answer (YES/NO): NO